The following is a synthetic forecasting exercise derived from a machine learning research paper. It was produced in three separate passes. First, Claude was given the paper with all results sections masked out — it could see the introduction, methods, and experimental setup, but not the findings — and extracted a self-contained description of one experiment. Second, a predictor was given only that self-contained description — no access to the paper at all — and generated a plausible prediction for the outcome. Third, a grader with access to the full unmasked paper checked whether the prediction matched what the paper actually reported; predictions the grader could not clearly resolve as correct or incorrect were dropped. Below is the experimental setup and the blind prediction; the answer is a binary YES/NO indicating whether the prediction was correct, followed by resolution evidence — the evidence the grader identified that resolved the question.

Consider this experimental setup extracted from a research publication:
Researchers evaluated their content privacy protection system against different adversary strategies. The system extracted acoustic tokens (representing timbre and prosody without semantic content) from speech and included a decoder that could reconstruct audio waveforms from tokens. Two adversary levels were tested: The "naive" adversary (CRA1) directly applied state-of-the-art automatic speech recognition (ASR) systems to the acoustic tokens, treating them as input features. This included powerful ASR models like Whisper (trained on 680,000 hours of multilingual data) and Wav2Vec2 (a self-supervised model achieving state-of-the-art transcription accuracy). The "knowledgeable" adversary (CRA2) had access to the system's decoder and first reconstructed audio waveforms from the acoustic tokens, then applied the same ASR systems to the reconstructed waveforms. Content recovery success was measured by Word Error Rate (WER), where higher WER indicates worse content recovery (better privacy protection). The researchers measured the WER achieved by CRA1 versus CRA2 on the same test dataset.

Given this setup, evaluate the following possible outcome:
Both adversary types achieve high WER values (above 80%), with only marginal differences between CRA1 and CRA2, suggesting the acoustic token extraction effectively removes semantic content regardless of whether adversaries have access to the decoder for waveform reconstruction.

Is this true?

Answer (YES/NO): YES